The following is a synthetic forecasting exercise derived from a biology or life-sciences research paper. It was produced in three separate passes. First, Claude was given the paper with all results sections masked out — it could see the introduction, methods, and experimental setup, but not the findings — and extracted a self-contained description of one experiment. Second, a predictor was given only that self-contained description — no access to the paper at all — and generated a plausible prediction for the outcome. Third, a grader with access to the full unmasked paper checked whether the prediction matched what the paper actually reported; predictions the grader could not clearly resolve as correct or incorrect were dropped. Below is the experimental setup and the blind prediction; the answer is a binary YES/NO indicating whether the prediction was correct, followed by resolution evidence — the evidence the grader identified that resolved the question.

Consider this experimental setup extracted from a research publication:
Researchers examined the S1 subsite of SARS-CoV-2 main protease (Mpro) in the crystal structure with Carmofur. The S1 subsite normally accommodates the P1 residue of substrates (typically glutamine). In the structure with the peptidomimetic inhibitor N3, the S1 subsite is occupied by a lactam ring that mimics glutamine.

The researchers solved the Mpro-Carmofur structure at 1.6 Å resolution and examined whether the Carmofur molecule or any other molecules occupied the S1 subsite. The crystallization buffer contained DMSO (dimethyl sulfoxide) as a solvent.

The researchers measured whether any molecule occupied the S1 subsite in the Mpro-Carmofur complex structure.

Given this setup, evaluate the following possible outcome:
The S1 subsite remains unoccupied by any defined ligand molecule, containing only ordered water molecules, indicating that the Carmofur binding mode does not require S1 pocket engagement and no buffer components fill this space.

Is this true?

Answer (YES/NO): NO